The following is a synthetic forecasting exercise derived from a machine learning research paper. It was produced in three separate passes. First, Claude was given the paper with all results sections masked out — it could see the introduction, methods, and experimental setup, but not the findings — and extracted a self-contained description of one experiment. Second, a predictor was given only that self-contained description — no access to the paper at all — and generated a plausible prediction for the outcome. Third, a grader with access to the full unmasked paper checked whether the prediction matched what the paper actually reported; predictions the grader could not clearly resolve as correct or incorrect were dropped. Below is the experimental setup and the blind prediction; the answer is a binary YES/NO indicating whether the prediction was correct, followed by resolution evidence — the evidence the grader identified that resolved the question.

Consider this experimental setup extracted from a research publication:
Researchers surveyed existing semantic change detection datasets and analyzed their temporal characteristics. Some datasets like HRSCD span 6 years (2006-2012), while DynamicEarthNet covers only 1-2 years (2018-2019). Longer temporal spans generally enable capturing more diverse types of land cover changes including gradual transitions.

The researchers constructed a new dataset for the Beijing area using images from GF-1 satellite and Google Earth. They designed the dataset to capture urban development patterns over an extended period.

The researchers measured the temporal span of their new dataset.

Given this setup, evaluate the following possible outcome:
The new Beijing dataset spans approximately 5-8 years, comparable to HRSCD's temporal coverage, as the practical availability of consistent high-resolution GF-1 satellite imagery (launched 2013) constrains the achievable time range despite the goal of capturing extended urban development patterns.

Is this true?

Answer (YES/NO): NO